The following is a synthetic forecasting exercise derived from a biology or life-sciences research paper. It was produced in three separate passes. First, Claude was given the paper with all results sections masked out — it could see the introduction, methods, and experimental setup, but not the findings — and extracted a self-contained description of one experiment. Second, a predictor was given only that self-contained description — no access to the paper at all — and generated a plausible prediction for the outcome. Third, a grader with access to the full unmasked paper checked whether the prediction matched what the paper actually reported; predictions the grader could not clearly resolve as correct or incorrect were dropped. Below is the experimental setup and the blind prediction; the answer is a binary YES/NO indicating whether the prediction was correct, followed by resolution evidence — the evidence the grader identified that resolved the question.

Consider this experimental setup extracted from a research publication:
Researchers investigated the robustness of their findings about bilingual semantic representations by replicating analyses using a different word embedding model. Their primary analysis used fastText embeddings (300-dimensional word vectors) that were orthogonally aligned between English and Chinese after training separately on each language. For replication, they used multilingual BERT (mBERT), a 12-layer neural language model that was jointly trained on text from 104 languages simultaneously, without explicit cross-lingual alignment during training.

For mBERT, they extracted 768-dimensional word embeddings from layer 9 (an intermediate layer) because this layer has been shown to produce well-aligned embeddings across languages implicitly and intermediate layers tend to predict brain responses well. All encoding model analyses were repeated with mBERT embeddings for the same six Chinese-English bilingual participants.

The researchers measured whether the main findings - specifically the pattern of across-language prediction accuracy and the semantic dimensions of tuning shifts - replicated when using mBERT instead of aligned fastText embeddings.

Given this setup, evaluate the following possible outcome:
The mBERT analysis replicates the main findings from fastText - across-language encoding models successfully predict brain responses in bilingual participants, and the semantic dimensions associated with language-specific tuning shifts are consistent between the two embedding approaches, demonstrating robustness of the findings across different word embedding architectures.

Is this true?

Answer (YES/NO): YES